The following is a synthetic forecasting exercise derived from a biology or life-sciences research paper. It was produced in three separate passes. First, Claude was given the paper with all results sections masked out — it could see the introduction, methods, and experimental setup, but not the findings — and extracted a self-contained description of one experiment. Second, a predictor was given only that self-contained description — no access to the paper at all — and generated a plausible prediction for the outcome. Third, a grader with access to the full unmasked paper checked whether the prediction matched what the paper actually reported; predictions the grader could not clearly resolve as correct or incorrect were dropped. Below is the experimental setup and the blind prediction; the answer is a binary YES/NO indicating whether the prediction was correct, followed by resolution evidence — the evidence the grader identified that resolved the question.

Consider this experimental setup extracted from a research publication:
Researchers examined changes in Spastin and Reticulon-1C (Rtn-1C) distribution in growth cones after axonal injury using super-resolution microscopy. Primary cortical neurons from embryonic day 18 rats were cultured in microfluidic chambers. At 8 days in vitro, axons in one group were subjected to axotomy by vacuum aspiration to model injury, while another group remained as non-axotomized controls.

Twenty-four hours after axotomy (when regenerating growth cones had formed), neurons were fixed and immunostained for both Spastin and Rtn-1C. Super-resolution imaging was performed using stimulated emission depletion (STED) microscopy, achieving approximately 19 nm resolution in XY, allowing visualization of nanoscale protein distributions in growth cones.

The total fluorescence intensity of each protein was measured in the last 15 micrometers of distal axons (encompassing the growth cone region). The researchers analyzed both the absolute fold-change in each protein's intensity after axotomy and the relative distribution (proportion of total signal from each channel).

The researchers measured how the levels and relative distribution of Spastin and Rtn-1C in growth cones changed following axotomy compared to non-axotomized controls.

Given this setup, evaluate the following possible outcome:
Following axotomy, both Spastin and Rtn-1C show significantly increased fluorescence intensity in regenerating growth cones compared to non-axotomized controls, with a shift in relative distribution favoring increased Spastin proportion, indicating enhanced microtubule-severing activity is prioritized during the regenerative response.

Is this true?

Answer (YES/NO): NO